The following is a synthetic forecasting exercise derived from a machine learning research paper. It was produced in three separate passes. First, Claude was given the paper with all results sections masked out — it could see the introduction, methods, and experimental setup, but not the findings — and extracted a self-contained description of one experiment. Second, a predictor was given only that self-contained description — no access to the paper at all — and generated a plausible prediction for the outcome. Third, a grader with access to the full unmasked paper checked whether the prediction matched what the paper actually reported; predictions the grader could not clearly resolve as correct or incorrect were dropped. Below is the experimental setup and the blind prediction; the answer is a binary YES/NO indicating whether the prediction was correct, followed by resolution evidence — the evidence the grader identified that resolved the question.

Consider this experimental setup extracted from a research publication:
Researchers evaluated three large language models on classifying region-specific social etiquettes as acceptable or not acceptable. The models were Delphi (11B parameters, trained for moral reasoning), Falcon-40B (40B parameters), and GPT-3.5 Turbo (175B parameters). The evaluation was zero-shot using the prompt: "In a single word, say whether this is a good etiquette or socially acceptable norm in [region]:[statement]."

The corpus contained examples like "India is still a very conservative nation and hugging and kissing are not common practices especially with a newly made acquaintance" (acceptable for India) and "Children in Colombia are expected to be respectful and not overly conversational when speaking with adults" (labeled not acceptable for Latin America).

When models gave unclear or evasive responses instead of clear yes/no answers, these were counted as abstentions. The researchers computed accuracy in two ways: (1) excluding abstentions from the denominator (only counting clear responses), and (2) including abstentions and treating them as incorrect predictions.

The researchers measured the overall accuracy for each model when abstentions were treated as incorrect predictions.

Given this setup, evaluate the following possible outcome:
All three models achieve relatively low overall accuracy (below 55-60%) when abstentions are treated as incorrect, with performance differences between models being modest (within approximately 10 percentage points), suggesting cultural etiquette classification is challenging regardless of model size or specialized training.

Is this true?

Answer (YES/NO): NO